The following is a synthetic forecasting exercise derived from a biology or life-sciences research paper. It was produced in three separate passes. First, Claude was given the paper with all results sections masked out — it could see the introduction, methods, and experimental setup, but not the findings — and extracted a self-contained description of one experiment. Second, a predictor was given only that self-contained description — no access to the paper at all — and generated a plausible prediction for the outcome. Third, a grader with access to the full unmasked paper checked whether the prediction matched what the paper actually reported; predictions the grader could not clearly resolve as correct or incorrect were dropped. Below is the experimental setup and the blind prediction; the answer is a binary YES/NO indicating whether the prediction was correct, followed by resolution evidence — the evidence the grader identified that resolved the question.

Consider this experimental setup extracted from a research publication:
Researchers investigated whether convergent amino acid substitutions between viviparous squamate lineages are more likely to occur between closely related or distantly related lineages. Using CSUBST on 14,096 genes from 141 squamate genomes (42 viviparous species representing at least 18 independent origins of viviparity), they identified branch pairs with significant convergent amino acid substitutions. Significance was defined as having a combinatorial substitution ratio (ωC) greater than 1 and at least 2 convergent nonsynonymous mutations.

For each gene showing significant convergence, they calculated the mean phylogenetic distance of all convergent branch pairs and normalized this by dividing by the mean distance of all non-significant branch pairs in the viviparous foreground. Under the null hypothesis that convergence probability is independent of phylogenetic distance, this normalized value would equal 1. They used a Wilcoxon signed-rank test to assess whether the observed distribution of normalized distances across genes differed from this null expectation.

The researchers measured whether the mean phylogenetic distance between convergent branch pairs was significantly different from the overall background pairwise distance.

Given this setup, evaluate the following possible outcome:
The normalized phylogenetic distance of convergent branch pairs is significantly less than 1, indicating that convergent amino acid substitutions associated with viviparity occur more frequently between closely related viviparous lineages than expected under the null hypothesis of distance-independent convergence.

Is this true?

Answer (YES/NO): YES